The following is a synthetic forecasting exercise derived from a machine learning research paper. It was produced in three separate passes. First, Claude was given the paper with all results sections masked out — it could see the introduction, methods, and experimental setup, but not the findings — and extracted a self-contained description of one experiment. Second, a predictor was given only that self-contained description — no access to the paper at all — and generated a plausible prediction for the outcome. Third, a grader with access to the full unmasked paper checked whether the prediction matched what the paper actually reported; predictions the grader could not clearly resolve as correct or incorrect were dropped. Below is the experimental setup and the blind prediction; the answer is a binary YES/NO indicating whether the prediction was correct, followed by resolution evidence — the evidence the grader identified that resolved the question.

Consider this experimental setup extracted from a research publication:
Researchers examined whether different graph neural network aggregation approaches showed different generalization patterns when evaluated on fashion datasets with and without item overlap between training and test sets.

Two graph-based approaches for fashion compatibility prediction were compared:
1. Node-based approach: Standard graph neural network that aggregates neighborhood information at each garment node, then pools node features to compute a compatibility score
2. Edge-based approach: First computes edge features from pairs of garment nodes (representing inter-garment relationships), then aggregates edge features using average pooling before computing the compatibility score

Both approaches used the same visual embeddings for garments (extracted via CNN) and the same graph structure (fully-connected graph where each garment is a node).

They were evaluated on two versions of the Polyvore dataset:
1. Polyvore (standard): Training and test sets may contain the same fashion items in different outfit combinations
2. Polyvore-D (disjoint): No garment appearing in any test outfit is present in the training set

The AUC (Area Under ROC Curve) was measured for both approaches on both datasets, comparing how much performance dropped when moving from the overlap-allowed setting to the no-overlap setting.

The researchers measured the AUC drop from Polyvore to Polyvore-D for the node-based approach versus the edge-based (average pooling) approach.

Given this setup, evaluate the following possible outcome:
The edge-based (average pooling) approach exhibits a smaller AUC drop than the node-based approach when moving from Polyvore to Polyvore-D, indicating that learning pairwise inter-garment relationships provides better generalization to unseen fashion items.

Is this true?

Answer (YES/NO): YES